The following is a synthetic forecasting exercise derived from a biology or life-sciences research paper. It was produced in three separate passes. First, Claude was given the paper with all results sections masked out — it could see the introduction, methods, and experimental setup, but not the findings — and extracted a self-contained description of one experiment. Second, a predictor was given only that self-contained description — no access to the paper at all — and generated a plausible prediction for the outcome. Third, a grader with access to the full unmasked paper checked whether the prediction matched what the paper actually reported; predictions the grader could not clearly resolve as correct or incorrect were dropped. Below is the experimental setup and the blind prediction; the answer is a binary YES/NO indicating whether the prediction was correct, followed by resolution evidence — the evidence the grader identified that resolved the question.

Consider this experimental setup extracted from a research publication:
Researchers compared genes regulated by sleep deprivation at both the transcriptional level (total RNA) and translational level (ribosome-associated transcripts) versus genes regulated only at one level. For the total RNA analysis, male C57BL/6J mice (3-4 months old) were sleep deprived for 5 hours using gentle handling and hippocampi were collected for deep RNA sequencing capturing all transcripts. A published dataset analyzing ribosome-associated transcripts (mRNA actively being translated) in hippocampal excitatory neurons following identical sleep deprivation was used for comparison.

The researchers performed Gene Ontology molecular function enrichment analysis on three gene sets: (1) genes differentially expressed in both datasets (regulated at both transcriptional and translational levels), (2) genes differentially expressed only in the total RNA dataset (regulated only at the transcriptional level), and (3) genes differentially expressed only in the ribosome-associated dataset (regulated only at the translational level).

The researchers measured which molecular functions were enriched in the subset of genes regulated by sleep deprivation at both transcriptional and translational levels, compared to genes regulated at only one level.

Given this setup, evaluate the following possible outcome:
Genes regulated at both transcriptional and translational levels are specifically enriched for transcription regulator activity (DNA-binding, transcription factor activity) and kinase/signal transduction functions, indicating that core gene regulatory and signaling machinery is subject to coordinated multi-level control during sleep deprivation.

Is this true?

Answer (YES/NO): NO